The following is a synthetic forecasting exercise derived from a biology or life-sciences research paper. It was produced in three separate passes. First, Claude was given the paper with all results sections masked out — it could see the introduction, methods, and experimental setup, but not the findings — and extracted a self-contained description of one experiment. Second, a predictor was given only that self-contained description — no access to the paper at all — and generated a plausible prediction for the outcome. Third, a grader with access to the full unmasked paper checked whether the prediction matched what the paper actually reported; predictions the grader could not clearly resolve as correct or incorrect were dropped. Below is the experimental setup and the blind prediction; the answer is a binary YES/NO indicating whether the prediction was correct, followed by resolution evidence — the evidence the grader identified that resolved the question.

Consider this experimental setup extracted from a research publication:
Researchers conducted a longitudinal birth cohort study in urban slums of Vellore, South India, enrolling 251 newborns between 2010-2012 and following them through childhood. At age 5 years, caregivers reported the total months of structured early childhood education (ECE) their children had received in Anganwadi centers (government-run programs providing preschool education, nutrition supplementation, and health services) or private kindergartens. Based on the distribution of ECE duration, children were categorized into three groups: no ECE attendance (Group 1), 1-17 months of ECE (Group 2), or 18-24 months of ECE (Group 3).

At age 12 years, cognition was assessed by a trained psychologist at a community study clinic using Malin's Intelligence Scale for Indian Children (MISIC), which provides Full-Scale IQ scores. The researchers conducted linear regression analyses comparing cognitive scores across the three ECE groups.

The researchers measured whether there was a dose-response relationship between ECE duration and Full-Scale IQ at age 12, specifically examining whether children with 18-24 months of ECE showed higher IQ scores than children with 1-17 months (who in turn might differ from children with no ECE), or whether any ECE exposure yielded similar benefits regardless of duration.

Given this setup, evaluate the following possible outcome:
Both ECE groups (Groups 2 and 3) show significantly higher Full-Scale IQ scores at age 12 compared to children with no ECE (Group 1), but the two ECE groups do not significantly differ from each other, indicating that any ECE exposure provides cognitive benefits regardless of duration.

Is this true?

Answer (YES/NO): NO